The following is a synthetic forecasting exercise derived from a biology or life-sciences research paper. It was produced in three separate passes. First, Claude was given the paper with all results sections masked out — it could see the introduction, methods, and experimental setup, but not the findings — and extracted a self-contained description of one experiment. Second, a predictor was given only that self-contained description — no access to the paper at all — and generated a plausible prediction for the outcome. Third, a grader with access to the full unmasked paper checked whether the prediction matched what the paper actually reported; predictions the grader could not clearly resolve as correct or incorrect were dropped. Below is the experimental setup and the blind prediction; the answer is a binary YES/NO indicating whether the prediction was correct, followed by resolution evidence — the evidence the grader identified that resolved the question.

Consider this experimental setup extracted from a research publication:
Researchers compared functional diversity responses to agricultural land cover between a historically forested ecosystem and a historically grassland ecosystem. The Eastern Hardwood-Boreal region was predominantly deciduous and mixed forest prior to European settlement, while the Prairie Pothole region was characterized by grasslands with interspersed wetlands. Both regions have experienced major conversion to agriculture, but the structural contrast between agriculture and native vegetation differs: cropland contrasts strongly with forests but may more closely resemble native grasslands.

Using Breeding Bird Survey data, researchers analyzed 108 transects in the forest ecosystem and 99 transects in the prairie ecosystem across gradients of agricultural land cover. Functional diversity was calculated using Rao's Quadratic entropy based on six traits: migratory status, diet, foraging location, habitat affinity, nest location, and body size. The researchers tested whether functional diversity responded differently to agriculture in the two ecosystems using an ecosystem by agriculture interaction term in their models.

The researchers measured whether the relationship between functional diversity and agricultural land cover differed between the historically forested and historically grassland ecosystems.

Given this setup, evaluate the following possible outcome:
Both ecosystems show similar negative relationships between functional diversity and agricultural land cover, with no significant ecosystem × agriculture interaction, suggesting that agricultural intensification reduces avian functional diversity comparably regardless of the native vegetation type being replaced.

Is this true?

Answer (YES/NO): NO